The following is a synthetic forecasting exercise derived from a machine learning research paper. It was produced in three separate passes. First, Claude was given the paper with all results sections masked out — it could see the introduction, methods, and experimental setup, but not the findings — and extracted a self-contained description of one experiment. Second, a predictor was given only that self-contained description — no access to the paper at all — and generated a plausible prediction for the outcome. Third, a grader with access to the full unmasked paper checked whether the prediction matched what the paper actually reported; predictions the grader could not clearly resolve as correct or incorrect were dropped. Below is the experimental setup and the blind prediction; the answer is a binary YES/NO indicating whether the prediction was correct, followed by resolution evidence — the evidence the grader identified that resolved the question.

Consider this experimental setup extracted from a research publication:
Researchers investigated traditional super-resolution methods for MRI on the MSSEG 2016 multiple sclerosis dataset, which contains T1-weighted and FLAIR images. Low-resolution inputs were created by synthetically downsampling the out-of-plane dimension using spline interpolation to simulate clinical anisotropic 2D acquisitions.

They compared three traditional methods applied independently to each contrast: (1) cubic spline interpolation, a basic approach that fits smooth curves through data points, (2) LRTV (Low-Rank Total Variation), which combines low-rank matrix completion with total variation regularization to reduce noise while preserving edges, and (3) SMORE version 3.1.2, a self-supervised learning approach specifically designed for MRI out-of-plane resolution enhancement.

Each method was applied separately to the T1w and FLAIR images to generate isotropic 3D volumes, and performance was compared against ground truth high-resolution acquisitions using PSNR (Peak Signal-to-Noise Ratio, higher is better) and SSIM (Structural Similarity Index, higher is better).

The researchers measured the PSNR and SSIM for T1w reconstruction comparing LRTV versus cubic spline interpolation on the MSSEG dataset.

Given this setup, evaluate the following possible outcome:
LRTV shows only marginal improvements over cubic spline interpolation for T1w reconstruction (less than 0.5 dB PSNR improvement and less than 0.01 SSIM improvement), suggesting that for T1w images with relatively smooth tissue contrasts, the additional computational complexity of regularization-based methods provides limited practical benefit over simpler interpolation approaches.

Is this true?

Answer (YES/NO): NO